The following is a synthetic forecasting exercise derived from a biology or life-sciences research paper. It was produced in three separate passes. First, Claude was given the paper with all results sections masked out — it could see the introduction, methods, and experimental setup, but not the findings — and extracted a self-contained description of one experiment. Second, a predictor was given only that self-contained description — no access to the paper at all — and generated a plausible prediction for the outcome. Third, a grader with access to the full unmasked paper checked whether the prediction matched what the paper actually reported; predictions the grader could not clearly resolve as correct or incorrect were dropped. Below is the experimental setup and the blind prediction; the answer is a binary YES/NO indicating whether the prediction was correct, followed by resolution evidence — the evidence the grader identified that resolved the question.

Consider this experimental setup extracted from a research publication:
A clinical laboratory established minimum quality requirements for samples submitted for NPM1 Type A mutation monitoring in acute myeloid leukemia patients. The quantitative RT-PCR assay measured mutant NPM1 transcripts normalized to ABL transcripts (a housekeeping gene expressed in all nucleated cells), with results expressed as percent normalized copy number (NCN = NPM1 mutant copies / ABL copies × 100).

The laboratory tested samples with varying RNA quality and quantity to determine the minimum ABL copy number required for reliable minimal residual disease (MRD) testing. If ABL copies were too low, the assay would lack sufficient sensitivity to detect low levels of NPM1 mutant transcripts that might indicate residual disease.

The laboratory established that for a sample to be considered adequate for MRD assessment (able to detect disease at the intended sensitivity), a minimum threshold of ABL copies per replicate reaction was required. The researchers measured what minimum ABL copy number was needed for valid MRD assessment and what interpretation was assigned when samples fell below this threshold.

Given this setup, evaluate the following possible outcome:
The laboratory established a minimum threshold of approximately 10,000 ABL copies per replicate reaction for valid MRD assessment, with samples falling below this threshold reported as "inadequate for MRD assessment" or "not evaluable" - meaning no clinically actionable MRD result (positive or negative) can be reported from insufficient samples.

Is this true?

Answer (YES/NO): NO